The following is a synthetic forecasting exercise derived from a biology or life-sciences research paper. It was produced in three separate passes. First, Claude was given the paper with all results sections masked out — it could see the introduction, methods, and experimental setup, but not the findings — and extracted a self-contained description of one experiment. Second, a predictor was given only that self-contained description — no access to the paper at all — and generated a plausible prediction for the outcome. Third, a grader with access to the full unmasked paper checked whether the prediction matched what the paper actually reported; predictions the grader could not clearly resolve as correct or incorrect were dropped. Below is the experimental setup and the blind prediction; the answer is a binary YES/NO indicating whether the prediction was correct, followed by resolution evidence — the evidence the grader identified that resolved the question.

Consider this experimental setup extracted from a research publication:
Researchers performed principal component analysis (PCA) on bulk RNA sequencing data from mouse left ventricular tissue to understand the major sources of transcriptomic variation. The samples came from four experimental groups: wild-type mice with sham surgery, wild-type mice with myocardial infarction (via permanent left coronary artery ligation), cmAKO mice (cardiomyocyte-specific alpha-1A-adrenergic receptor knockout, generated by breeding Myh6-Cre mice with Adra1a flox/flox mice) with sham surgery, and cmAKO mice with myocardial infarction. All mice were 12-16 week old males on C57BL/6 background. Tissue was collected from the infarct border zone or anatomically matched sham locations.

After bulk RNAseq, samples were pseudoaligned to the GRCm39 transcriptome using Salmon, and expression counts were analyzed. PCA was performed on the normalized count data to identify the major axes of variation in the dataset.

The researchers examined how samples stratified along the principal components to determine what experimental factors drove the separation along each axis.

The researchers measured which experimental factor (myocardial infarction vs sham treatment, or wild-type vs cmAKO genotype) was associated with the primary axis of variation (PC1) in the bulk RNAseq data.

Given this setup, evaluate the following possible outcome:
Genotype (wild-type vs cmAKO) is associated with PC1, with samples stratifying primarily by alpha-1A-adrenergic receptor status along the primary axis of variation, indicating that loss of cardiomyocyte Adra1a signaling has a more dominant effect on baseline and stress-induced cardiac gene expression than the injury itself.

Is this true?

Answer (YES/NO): NO